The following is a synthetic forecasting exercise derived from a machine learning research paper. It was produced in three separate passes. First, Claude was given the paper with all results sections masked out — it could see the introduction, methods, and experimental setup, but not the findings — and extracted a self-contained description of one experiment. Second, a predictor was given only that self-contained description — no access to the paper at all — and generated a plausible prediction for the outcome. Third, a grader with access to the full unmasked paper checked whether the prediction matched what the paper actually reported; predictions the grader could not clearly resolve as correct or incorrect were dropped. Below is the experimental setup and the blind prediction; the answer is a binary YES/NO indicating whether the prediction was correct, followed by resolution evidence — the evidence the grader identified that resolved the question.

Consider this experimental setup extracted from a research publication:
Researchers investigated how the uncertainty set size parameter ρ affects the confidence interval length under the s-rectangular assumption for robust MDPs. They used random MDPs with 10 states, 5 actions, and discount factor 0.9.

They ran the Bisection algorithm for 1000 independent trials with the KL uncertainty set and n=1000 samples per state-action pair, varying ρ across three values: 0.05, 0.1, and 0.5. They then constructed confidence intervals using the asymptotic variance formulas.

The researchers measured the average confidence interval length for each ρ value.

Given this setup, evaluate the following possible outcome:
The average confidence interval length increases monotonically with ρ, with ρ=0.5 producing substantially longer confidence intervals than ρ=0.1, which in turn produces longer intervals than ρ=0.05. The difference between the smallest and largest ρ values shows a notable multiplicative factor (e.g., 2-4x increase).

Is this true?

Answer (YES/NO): YES